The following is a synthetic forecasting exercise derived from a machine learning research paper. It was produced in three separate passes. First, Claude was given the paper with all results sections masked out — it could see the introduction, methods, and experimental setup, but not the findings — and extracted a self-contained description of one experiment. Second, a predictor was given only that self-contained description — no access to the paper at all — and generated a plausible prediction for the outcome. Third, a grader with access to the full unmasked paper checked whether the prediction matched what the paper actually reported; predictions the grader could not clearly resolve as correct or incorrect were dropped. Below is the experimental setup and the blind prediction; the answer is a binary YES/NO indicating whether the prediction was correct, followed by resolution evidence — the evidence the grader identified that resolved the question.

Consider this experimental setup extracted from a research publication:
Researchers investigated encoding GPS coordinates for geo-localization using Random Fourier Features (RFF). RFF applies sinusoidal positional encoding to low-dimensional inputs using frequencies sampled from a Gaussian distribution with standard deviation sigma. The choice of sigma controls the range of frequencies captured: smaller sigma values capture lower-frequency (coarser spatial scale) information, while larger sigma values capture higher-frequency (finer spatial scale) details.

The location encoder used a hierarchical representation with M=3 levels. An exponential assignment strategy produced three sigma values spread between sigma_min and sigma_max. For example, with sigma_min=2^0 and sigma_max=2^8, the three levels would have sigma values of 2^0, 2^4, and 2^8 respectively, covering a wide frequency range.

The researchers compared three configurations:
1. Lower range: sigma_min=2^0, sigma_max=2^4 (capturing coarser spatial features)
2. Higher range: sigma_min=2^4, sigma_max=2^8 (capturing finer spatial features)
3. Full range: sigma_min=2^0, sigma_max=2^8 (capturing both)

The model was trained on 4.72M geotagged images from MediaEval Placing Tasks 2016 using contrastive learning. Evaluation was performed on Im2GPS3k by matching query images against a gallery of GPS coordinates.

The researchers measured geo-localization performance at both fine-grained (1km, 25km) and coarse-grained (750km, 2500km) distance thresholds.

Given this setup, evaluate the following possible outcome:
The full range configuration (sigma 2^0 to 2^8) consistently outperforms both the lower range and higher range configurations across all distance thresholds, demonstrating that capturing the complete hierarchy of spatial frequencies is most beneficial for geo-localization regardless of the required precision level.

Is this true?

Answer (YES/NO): YES